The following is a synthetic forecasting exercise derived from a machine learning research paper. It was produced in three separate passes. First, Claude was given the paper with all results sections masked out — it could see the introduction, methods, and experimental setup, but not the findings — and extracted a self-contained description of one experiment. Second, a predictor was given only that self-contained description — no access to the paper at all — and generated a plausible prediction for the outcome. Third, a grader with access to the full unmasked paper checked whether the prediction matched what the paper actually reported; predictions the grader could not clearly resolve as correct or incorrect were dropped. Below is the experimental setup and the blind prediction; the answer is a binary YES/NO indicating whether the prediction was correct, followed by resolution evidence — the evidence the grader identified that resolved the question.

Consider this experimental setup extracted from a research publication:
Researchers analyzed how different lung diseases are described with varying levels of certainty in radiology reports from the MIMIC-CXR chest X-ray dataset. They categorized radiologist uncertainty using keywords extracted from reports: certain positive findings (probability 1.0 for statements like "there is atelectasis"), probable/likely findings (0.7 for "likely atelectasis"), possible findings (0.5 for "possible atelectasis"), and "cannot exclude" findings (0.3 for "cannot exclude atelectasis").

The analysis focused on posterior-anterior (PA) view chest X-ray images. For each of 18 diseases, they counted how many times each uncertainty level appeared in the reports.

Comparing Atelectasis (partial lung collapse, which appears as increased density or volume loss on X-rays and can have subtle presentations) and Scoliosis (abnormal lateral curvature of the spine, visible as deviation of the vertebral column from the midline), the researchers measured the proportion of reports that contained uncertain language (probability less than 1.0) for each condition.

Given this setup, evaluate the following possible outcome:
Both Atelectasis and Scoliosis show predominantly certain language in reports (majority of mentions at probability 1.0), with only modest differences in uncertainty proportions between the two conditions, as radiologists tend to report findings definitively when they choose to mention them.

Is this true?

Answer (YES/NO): NO